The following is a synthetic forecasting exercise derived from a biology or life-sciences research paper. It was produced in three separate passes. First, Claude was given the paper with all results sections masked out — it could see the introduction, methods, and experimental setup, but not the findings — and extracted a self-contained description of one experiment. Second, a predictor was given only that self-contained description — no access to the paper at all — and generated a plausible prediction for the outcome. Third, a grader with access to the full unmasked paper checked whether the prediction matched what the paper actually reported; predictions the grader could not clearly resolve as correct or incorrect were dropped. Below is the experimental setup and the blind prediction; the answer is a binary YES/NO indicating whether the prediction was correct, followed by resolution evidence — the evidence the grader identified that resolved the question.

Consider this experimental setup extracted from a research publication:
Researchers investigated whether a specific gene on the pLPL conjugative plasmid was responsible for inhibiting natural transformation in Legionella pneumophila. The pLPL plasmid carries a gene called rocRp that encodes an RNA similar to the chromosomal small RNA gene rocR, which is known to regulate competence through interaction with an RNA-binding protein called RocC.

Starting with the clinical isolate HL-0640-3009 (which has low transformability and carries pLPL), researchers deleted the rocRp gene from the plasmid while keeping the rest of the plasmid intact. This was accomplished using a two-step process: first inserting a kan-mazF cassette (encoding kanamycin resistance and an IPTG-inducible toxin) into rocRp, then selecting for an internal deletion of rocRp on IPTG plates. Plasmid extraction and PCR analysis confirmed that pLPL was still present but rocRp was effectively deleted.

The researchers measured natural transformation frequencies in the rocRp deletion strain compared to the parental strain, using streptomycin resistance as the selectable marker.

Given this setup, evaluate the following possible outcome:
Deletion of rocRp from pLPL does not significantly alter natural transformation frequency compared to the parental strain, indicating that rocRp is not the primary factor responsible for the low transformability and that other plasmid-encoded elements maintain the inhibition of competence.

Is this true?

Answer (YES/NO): NO